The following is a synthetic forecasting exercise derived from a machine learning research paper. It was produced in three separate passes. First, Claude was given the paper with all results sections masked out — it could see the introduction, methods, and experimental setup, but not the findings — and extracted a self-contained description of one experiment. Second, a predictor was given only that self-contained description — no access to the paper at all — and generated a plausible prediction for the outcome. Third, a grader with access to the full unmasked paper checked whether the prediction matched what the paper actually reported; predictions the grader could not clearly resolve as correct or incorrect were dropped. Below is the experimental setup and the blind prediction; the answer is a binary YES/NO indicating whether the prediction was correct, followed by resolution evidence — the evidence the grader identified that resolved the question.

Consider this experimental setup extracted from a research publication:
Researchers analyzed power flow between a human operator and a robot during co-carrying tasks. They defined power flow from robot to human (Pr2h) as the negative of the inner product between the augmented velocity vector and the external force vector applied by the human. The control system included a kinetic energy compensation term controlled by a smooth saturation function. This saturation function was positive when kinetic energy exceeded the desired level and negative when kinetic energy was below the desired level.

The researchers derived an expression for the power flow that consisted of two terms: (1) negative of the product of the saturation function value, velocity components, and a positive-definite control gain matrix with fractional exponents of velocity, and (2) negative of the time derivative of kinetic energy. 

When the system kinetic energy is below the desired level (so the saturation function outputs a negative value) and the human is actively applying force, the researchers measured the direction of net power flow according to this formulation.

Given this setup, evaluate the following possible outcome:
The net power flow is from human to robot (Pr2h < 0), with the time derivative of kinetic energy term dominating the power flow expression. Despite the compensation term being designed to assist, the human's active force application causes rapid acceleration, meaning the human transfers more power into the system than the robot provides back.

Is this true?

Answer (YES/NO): NO